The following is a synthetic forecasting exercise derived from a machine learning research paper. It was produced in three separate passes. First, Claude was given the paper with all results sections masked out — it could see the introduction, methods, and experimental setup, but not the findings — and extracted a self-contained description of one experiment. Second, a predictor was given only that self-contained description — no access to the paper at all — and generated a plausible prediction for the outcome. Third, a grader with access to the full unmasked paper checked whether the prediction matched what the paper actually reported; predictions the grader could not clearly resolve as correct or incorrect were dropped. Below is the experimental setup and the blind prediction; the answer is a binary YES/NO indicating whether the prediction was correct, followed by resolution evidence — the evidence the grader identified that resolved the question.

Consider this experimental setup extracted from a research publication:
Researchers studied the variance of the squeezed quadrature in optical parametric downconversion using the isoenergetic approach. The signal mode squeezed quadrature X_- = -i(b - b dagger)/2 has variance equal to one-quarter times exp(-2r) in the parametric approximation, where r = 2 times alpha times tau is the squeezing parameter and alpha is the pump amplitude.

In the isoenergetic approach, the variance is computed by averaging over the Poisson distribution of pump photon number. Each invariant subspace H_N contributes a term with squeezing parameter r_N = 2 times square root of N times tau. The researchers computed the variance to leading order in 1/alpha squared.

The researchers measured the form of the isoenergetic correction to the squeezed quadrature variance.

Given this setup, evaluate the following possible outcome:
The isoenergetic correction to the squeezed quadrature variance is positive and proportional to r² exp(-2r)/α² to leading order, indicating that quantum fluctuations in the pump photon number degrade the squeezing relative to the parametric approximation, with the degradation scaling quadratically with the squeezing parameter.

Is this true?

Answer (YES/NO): YES